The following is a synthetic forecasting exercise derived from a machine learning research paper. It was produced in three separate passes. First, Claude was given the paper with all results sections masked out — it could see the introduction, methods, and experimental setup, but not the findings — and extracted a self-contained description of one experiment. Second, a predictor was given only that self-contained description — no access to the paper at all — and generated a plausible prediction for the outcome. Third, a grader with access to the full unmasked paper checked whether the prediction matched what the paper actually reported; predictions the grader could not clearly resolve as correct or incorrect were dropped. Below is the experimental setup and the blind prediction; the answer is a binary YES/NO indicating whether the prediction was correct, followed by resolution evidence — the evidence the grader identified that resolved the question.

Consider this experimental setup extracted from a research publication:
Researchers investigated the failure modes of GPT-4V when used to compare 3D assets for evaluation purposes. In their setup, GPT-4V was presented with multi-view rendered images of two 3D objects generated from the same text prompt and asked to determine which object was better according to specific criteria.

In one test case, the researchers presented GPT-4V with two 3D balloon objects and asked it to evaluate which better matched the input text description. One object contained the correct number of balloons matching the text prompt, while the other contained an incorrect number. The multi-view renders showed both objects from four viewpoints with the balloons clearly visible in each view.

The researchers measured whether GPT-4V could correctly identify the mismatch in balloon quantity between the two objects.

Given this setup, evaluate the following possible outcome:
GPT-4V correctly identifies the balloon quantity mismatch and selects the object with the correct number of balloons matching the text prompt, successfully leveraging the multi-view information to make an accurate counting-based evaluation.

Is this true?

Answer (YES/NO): NO